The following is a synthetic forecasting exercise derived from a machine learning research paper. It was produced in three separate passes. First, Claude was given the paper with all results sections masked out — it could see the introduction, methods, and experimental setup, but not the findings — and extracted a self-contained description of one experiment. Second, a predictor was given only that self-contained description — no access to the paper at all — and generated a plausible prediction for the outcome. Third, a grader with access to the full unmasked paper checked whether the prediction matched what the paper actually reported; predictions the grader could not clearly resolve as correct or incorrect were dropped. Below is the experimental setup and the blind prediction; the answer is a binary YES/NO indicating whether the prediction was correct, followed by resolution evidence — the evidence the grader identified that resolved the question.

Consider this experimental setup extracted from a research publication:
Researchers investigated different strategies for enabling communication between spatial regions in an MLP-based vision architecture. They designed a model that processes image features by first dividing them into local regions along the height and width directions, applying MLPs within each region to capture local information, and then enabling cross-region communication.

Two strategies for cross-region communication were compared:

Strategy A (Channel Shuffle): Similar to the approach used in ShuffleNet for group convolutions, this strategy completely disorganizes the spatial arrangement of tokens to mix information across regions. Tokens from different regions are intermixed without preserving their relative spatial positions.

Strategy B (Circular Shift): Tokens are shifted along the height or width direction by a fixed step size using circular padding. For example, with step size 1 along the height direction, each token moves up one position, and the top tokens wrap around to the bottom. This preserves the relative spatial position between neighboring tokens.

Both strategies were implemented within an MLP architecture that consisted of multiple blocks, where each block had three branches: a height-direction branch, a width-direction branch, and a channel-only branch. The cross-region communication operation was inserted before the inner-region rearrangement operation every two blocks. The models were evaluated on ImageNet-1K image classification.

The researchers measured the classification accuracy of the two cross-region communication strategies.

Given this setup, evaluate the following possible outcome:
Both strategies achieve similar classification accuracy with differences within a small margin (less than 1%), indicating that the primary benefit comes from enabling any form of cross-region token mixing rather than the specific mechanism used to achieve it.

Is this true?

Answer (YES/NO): NO